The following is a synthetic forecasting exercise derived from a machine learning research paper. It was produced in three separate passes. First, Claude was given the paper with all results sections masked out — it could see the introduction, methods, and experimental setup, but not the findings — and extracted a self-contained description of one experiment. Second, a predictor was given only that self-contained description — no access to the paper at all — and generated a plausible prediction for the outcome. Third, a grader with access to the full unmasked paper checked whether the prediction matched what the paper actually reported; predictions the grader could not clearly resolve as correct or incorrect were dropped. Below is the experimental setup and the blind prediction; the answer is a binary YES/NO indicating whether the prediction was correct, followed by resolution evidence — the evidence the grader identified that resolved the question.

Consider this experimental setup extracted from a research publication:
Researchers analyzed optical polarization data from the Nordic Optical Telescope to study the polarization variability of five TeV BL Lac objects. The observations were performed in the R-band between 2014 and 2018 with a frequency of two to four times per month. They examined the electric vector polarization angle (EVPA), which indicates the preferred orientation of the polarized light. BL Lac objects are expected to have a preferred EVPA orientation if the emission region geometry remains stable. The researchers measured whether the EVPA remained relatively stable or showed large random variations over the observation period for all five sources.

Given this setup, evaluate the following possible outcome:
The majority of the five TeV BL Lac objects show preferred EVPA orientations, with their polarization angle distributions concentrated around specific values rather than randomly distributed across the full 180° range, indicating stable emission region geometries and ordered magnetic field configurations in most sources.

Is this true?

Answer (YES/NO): YES